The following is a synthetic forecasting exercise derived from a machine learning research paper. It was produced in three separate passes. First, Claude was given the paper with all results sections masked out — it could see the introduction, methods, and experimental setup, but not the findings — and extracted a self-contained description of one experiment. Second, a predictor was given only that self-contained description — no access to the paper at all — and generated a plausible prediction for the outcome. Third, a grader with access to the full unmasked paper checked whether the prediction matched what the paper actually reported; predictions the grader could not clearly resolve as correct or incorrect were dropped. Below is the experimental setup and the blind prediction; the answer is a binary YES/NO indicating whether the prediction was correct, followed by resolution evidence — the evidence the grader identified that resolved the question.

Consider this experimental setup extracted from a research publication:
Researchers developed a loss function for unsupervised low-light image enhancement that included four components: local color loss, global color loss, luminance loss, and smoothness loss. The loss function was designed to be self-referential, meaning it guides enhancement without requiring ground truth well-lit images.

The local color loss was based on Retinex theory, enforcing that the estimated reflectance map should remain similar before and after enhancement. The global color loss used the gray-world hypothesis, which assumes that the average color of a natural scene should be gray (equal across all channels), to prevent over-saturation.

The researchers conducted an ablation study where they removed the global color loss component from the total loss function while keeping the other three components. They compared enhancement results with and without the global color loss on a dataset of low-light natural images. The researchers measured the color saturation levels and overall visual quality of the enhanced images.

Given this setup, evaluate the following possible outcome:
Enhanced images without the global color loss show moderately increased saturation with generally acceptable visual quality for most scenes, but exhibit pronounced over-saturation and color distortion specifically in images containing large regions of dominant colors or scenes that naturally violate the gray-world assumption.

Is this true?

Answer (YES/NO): NO